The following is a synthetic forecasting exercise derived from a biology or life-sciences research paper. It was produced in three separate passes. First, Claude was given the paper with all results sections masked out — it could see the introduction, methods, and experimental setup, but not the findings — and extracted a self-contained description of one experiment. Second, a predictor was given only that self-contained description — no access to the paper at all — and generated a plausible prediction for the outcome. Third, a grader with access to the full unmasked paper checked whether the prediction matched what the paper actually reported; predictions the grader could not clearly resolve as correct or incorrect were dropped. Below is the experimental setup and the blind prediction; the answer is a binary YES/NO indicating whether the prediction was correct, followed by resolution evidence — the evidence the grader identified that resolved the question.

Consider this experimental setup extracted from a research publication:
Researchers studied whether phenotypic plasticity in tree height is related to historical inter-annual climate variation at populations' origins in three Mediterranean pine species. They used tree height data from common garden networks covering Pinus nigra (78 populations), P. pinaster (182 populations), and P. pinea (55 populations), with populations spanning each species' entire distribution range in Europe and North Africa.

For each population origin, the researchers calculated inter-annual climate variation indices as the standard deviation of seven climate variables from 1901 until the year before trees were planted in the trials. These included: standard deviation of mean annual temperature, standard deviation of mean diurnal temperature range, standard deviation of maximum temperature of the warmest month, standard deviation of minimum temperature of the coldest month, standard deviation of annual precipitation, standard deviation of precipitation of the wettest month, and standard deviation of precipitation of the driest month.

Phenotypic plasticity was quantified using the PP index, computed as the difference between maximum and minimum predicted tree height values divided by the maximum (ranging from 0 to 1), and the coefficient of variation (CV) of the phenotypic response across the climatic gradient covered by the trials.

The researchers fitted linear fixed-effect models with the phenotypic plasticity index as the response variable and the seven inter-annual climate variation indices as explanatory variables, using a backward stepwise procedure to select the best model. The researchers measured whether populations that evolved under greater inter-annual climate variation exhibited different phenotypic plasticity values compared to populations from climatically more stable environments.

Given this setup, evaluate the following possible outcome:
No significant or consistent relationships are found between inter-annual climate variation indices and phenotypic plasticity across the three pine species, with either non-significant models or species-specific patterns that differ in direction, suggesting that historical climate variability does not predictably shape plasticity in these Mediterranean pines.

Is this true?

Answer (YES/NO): NO